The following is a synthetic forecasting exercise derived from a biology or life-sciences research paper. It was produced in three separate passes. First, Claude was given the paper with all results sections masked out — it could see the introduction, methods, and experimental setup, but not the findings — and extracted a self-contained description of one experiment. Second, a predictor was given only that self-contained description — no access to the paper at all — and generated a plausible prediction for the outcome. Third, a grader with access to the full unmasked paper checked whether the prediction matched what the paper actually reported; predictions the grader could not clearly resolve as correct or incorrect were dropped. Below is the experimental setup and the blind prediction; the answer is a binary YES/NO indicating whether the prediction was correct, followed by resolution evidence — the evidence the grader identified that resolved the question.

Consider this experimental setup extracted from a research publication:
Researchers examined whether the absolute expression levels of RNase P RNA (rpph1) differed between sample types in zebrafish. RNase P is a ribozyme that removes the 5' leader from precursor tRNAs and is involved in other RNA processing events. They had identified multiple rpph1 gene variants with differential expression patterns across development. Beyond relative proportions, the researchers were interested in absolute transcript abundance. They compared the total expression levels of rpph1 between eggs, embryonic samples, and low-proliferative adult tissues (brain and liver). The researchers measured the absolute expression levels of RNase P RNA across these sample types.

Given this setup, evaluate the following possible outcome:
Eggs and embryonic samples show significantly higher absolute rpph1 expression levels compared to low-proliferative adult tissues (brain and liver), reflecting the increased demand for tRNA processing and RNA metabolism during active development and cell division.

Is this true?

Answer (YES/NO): NO